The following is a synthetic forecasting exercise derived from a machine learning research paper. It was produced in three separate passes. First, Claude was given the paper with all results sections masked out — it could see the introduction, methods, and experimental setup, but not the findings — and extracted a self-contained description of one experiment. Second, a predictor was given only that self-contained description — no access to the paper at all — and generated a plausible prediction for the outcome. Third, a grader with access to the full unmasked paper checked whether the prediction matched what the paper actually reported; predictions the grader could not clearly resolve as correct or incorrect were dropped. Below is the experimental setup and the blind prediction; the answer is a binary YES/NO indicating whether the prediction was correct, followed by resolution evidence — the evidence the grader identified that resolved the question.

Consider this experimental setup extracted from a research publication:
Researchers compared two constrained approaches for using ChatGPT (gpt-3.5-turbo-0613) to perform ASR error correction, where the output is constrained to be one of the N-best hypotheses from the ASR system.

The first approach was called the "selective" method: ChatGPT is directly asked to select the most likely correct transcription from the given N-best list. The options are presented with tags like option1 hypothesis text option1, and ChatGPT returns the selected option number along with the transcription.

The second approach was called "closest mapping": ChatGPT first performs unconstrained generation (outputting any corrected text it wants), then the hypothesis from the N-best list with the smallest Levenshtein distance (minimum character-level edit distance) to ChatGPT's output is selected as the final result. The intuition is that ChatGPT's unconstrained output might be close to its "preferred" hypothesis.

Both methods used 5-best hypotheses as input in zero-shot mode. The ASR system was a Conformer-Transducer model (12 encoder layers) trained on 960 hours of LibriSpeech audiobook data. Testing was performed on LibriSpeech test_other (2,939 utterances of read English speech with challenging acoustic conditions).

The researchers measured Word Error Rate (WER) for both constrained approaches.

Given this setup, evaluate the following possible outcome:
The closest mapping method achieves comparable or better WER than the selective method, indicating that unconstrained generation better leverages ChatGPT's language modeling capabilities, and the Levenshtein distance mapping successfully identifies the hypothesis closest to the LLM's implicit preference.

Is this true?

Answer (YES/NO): YES